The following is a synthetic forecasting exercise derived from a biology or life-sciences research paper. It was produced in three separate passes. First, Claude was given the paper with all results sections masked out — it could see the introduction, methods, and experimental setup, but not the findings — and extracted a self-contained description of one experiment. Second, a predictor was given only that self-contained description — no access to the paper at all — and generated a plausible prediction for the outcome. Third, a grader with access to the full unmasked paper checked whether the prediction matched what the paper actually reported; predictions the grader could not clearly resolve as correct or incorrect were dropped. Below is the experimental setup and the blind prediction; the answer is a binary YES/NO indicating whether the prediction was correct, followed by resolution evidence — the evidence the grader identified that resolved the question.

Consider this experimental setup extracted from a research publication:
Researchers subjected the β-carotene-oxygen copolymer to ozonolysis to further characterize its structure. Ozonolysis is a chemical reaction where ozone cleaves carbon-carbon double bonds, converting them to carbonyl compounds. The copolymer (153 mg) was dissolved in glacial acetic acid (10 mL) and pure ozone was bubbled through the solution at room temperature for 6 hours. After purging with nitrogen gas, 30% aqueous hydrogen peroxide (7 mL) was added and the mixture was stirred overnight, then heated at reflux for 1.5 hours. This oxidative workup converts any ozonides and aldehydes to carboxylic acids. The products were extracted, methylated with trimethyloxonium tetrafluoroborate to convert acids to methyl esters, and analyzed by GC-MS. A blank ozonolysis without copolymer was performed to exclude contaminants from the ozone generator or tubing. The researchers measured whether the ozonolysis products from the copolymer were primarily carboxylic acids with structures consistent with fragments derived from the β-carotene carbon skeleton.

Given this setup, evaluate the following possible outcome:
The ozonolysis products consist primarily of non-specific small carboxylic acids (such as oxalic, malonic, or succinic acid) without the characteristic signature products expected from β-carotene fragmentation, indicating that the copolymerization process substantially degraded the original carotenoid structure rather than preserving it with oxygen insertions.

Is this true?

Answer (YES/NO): NO